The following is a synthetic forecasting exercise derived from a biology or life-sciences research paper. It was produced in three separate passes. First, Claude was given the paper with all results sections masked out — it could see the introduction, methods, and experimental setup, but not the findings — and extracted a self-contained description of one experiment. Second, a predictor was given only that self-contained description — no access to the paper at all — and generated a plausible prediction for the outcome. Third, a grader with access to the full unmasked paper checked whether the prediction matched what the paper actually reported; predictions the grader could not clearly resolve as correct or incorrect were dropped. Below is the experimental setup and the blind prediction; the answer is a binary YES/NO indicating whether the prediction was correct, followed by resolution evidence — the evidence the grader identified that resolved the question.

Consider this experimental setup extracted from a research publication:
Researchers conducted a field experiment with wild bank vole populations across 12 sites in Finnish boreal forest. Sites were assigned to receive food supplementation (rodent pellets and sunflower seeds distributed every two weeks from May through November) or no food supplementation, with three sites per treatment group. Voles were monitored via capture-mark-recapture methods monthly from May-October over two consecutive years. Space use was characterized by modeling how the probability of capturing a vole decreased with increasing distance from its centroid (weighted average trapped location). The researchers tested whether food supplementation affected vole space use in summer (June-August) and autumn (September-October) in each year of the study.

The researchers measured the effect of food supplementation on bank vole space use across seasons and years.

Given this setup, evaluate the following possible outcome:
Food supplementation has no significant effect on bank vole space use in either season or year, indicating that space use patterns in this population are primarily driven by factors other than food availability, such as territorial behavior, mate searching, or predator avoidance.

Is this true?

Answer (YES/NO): NO